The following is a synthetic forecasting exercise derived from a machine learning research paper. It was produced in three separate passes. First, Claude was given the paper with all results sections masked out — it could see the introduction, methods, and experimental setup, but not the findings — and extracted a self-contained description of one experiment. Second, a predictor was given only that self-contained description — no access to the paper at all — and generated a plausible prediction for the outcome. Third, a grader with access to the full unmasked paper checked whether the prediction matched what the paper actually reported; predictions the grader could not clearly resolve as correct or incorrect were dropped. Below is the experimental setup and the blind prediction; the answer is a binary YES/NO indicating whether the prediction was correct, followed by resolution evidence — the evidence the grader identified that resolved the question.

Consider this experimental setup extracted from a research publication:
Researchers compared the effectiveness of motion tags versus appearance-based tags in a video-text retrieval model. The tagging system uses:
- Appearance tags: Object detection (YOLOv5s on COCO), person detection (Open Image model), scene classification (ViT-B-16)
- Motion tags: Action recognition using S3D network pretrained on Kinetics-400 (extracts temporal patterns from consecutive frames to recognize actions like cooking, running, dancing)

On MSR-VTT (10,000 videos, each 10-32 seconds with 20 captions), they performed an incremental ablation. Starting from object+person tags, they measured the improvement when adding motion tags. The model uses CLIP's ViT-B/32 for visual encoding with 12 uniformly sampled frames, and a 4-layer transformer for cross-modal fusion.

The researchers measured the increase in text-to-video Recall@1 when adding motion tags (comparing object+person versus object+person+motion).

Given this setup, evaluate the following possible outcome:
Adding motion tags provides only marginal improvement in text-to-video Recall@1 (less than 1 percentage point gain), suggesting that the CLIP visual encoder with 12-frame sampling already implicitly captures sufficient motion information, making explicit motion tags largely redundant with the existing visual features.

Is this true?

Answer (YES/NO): NO